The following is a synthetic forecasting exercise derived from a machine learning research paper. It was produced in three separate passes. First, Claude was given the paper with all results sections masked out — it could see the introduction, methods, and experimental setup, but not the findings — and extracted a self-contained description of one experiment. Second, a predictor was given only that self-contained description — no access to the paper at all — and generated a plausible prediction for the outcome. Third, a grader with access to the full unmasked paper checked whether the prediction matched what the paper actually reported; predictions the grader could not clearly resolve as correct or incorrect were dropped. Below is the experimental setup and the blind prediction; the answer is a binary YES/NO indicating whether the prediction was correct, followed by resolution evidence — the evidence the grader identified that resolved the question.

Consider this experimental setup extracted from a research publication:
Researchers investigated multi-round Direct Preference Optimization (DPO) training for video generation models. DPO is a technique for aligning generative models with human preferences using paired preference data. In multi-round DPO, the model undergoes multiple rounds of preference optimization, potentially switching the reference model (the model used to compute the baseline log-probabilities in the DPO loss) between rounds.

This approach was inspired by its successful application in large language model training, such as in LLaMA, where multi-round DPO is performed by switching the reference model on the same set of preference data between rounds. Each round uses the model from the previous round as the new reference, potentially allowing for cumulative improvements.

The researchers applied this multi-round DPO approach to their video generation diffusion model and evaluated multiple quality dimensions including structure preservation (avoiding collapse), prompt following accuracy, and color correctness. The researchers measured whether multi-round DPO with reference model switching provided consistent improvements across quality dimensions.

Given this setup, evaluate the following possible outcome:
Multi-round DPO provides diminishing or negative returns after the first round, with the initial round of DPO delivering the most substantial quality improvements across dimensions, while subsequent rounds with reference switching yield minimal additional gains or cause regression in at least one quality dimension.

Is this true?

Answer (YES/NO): YES